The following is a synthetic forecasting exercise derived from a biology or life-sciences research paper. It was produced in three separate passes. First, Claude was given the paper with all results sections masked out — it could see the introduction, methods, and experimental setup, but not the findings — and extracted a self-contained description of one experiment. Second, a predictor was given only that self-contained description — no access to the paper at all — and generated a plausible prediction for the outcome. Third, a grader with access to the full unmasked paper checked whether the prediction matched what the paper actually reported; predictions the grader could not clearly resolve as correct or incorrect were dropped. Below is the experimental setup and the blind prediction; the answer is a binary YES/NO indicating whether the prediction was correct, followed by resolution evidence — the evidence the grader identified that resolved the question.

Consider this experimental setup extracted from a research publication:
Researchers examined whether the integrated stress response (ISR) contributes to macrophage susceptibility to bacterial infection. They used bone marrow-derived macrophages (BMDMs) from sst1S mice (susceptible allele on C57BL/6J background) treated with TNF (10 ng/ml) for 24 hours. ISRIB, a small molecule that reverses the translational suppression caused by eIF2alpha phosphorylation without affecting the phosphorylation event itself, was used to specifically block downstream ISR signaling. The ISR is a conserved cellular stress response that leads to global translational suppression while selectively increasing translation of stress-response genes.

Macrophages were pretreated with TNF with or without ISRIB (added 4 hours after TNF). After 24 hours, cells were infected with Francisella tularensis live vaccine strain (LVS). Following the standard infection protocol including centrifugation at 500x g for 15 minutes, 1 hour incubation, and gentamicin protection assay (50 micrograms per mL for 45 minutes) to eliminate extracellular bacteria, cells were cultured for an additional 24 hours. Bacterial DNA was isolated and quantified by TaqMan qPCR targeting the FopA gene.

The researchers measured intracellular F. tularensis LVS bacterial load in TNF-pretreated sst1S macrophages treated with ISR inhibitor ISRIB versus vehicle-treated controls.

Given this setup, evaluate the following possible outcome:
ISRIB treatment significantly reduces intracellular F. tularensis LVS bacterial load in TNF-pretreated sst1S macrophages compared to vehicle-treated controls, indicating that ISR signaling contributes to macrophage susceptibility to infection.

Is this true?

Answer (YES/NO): NO